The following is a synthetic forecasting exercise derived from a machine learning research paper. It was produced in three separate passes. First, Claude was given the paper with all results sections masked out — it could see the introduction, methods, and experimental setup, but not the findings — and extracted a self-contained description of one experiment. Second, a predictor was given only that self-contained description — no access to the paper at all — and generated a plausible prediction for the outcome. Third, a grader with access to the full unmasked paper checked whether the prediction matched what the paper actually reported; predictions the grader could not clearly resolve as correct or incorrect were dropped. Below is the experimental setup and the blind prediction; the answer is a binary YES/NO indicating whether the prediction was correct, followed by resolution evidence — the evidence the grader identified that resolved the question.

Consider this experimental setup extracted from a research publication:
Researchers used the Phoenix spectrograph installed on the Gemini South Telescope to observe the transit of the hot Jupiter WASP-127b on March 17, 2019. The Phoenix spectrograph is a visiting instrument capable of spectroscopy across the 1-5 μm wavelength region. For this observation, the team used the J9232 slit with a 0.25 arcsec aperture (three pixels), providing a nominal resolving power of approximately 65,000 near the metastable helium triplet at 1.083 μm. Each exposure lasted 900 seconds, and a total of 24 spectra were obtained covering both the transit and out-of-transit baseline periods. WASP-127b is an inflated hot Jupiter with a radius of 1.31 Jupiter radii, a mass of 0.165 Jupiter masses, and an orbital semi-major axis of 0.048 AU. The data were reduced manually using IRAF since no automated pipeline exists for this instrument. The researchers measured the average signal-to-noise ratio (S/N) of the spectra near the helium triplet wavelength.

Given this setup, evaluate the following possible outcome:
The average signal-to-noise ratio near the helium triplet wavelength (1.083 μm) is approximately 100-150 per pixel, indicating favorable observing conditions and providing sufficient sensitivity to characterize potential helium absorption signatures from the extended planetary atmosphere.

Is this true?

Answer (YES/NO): NO